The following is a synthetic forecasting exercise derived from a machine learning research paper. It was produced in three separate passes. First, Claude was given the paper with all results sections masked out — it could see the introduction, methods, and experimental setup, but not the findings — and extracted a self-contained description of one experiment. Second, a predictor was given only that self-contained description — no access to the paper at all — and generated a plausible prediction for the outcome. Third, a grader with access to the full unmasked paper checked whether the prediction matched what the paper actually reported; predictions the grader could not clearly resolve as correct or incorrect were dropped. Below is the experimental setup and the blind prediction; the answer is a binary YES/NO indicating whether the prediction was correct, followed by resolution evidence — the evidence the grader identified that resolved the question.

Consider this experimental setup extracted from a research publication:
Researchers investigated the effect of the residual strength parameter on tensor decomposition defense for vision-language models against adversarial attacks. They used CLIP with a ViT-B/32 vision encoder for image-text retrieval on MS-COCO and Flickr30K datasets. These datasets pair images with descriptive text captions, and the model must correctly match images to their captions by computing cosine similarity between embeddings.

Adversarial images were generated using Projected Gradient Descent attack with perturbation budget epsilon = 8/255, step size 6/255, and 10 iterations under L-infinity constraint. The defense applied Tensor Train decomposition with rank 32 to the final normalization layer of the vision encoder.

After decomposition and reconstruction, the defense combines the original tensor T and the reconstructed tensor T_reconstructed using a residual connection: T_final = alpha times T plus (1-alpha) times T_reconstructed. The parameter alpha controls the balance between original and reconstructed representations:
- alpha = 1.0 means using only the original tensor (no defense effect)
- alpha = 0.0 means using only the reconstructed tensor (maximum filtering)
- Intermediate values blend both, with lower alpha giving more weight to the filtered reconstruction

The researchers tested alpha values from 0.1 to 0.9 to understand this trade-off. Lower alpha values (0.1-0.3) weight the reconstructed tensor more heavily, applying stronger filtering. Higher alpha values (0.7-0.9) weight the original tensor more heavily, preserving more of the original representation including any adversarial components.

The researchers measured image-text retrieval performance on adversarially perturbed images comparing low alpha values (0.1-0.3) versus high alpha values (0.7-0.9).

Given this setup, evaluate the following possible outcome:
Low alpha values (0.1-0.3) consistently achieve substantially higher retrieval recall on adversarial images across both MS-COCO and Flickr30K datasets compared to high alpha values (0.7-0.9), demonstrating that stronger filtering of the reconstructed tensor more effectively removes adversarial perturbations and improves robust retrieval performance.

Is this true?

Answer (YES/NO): YES